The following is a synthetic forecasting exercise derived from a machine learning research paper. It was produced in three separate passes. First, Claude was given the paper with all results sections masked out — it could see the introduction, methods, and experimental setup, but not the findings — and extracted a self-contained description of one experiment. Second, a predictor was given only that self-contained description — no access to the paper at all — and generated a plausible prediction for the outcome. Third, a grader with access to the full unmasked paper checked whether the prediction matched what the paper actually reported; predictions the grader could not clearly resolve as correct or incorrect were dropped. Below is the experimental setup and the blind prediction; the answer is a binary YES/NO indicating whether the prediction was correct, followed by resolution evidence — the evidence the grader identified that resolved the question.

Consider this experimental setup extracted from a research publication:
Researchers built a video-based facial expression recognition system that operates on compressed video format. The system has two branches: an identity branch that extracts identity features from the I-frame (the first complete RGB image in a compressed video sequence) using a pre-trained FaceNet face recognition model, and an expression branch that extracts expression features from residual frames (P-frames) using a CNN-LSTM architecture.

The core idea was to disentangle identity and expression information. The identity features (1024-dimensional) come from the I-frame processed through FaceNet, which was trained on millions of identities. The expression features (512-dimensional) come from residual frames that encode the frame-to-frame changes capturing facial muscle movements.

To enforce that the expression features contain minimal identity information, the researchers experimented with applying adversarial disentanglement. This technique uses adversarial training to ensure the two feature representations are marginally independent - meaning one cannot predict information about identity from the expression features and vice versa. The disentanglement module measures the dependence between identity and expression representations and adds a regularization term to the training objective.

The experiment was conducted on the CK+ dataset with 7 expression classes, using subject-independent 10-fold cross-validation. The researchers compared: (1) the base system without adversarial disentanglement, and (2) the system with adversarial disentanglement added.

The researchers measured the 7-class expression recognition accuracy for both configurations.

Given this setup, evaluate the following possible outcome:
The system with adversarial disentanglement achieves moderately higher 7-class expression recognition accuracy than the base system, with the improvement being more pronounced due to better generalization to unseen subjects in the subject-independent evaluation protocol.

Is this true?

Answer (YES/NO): YES